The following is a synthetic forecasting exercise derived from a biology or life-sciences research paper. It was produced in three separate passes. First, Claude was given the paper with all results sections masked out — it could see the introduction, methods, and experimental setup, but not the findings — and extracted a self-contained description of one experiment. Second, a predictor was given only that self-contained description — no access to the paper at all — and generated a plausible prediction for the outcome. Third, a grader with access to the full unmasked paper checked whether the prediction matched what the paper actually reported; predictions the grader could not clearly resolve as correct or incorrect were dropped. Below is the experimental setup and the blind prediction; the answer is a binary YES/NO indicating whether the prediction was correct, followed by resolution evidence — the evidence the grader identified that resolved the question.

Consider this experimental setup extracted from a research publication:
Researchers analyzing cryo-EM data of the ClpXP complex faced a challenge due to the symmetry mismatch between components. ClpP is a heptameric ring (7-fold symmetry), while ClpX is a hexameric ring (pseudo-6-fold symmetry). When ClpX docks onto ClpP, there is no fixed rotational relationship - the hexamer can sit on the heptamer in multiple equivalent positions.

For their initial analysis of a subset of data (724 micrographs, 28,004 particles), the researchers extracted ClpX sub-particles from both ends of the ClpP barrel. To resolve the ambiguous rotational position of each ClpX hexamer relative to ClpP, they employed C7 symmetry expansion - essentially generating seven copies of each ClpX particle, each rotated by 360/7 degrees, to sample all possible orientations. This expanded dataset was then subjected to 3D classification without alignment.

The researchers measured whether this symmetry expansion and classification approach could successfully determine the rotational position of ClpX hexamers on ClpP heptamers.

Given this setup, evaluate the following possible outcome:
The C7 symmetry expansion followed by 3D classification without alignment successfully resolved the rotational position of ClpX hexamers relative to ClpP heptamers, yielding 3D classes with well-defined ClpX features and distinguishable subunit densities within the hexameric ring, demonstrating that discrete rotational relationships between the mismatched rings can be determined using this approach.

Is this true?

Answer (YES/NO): YES